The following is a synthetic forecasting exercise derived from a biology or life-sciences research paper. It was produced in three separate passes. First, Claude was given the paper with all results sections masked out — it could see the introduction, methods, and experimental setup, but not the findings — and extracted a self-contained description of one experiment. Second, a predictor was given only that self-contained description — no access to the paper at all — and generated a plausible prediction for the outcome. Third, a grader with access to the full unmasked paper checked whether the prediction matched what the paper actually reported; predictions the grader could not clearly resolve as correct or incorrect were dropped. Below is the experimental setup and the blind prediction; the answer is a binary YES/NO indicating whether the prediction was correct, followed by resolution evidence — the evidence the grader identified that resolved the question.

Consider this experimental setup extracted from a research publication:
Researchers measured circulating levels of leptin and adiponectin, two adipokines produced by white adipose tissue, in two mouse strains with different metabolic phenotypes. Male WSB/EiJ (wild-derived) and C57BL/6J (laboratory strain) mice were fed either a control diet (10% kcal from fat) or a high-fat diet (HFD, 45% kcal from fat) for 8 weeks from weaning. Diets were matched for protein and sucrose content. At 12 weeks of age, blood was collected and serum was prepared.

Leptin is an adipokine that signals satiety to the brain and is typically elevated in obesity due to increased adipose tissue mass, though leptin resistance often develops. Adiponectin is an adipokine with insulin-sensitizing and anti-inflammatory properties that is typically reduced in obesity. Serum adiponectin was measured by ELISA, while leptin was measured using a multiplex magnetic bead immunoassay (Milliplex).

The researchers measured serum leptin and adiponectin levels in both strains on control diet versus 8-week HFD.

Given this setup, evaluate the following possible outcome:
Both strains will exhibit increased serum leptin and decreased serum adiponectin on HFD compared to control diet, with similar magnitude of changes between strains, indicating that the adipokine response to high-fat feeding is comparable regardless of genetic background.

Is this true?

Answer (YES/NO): NO